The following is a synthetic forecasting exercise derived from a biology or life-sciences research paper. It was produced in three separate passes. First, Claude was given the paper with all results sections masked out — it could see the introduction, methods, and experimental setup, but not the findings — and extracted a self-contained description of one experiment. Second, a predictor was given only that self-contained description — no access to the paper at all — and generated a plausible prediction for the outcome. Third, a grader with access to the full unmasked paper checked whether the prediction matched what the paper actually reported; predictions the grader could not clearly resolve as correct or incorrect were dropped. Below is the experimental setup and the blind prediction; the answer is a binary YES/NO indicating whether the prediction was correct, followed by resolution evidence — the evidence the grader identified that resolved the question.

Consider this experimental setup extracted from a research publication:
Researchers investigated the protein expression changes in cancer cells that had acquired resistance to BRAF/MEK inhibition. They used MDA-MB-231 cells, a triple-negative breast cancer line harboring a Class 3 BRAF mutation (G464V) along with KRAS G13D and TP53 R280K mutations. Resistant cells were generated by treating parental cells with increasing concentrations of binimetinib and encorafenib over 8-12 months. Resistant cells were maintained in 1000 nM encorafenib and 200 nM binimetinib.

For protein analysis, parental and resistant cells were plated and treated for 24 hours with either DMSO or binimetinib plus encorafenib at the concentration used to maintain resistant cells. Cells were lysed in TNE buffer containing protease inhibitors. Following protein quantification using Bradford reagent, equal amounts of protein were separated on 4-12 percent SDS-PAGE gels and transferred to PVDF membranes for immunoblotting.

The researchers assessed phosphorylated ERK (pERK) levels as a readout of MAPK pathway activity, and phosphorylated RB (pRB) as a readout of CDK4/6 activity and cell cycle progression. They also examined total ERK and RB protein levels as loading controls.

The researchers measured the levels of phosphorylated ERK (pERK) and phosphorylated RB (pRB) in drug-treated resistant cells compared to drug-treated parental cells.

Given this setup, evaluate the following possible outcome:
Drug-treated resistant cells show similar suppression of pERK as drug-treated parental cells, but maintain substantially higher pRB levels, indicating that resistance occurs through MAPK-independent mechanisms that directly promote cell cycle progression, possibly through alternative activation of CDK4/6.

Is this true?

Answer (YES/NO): YES